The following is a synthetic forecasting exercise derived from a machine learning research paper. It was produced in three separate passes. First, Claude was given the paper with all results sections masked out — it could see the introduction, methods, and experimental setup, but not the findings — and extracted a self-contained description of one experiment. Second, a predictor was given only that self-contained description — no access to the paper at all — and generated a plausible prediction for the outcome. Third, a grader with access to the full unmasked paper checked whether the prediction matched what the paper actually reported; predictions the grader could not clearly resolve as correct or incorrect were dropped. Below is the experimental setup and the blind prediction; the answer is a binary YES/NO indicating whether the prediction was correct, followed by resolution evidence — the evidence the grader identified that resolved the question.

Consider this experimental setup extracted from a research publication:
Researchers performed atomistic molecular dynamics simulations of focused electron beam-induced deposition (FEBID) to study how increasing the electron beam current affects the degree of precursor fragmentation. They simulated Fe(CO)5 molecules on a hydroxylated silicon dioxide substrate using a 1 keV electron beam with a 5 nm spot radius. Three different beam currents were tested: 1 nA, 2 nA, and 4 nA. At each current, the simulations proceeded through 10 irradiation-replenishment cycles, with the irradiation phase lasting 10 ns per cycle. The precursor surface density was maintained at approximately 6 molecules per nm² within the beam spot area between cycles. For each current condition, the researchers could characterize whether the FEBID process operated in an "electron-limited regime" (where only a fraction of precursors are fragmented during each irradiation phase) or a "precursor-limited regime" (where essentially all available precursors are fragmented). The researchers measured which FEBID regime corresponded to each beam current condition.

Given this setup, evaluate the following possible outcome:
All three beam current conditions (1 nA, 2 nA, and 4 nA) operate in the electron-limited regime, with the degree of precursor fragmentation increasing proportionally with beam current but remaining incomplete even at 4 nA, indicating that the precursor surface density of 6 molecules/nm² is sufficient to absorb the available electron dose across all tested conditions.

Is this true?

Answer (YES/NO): NO